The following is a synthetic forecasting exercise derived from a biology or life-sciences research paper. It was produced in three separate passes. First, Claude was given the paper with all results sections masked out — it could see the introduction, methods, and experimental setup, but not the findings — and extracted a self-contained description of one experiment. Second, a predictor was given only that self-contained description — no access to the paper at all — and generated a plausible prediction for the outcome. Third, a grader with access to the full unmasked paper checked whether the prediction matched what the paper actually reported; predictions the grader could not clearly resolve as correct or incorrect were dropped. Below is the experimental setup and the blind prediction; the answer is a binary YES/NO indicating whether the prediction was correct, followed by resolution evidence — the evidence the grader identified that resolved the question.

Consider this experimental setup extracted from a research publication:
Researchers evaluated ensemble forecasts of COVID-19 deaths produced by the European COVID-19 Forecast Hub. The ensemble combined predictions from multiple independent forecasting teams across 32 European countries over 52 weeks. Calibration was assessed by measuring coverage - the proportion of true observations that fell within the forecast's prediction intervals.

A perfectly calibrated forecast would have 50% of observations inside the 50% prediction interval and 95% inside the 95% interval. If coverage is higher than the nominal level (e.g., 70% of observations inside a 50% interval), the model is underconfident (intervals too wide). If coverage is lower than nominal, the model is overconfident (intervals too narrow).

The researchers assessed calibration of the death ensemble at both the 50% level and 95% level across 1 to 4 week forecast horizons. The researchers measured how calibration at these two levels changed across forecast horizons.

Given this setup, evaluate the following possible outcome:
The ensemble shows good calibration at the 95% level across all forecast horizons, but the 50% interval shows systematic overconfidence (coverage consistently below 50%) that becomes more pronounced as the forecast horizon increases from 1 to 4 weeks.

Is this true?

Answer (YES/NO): NO